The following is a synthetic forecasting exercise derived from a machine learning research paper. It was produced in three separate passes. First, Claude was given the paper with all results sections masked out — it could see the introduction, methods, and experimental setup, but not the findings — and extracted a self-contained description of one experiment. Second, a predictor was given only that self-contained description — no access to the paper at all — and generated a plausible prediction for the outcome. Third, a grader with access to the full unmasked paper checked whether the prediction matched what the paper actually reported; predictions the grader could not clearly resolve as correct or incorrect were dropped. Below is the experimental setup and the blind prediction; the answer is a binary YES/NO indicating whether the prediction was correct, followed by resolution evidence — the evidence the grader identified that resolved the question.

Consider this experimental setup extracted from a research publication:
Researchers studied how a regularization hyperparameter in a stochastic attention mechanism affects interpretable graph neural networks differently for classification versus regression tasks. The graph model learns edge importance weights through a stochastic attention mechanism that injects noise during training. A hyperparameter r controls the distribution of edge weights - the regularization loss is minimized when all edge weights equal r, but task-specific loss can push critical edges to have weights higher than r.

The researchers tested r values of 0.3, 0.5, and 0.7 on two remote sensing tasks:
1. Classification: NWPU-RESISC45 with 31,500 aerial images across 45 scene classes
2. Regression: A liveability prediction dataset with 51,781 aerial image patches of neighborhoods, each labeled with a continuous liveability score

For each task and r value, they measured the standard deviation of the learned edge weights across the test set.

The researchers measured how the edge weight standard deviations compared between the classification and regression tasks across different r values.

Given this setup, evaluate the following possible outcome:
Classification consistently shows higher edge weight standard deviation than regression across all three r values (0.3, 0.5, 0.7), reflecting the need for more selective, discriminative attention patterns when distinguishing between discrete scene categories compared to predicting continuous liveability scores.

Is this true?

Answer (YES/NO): YES